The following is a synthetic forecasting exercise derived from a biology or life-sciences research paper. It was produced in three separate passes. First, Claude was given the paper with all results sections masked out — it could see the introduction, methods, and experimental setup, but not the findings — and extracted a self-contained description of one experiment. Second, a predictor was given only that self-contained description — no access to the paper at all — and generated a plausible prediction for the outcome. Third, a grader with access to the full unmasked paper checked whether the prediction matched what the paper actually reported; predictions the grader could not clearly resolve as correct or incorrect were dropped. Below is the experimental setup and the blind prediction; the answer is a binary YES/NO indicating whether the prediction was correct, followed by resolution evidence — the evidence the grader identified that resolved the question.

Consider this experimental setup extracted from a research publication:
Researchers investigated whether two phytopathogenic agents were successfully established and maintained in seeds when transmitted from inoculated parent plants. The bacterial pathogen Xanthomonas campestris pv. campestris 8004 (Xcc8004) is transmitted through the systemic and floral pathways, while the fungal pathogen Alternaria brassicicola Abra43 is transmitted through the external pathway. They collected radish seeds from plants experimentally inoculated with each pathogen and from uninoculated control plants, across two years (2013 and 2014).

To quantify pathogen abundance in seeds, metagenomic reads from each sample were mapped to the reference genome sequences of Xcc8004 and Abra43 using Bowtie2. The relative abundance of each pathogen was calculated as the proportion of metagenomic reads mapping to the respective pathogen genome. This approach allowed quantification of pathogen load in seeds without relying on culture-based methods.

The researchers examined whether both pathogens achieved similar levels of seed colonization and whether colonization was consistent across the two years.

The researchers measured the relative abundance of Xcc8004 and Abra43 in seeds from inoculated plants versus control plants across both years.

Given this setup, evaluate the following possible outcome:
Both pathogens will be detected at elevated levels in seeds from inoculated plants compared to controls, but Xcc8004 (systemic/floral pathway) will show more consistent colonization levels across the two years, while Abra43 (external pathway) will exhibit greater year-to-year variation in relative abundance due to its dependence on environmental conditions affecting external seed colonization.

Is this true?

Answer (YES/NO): NO